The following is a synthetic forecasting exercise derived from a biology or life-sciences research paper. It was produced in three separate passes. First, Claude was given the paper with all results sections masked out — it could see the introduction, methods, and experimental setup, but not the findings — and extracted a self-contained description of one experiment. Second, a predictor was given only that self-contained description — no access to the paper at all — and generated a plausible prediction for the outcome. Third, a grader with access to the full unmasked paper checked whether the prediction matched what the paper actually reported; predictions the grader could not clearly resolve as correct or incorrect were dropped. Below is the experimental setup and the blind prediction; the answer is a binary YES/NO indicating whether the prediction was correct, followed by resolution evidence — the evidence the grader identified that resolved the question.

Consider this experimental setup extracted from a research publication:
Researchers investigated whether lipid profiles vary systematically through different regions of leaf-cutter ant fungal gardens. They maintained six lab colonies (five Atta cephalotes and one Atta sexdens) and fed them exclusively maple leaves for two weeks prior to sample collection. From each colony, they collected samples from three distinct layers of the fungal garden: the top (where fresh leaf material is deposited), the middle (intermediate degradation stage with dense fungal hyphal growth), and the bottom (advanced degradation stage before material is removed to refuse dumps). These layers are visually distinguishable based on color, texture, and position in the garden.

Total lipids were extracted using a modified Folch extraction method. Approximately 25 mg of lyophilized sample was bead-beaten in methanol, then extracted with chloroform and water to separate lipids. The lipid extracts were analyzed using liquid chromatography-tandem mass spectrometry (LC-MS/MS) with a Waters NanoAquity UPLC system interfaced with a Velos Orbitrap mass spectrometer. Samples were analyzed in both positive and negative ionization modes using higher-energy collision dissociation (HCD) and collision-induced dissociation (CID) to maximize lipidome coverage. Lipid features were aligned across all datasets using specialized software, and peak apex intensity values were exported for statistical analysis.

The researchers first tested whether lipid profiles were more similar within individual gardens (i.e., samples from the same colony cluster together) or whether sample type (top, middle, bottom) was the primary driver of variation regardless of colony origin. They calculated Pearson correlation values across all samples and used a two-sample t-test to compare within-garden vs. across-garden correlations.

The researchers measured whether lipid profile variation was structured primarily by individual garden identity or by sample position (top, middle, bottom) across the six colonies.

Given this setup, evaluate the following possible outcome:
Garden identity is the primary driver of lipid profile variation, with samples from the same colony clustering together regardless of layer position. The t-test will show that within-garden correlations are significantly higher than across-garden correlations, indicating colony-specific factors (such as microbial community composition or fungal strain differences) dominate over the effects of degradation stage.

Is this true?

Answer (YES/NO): NO